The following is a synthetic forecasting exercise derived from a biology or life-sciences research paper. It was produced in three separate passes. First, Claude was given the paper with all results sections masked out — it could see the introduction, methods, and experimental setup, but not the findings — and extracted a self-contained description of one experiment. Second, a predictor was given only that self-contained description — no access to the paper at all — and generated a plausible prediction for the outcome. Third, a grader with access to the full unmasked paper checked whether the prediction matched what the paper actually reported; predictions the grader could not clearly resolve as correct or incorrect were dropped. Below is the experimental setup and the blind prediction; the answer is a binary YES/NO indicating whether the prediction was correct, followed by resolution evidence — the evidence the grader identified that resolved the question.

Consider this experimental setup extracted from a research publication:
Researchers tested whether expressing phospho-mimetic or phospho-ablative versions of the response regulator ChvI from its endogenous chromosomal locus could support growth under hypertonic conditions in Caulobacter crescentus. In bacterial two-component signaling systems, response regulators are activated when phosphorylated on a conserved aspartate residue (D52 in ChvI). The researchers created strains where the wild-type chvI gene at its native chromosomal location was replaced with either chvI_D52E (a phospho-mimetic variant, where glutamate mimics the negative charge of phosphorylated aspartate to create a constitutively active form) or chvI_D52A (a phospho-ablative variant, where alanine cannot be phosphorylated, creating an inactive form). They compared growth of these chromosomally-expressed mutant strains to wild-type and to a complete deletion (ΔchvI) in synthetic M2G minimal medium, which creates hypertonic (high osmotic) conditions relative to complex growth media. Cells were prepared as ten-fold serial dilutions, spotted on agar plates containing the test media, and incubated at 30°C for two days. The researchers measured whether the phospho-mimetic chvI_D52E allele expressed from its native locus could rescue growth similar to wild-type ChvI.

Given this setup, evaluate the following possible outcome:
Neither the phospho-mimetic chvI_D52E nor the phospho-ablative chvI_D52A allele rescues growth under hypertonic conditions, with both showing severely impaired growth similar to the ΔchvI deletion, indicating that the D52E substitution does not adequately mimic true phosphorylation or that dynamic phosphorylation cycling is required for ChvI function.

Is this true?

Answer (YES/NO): YES